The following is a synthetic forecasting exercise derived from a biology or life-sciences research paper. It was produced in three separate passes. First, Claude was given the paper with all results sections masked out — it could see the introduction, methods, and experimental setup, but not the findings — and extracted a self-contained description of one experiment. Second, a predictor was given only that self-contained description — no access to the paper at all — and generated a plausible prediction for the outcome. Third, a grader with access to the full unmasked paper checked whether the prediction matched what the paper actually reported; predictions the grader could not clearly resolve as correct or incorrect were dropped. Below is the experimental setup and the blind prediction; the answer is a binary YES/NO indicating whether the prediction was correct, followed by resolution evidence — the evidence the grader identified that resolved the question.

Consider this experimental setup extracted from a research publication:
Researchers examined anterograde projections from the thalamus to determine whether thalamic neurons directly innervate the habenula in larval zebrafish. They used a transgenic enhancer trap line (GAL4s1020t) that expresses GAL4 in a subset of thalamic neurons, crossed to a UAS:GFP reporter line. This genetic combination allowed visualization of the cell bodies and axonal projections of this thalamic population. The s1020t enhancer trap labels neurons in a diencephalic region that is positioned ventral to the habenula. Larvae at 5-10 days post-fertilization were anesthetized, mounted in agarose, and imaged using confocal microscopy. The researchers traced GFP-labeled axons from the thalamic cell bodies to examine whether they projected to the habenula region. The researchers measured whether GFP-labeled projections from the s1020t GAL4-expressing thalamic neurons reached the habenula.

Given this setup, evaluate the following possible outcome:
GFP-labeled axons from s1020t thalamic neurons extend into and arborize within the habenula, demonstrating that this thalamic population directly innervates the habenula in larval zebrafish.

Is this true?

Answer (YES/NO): YES